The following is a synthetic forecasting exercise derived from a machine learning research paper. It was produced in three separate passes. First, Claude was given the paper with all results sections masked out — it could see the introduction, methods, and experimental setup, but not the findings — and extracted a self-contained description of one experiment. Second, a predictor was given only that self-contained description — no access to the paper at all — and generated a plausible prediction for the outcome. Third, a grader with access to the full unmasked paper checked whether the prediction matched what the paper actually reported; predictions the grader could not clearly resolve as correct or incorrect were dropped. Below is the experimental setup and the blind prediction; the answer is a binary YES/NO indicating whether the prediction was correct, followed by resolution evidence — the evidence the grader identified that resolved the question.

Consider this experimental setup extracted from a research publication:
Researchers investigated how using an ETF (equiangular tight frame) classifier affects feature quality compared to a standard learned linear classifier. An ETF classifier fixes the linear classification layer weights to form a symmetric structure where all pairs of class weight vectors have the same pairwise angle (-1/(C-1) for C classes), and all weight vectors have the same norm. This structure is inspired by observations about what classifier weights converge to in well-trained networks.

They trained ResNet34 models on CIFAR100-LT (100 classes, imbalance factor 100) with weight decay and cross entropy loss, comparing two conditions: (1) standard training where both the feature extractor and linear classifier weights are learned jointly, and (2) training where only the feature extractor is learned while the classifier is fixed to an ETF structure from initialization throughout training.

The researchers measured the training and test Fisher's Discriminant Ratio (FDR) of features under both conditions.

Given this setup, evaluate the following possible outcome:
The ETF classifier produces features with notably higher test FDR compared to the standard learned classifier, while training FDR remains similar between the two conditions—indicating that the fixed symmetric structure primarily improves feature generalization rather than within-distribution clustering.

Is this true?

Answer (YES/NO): NO